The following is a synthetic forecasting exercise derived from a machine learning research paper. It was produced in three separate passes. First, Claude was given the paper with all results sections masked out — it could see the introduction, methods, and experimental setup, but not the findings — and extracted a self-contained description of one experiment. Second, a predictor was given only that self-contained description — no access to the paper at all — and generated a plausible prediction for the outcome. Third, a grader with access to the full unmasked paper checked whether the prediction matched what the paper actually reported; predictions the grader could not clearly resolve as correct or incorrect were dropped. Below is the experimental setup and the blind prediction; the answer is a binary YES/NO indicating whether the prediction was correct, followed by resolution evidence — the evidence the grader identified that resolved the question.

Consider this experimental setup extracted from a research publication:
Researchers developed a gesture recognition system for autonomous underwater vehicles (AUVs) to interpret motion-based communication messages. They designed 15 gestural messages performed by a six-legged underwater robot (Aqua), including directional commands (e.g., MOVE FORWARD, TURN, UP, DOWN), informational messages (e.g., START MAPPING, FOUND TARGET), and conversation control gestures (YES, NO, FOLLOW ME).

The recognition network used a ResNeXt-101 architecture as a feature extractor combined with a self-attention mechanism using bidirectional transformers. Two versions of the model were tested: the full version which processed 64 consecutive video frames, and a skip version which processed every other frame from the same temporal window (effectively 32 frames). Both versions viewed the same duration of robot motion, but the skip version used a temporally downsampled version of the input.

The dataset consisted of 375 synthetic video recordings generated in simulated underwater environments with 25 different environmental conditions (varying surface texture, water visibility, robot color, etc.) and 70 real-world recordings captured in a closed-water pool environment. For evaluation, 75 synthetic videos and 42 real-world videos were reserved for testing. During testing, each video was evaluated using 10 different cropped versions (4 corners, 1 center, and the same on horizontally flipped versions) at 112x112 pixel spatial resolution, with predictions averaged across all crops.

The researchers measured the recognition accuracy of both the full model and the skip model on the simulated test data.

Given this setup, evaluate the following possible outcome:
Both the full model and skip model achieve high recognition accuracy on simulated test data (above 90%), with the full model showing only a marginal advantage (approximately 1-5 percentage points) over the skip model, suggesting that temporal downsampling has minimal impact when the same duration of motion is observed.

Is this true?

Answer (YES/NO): NO